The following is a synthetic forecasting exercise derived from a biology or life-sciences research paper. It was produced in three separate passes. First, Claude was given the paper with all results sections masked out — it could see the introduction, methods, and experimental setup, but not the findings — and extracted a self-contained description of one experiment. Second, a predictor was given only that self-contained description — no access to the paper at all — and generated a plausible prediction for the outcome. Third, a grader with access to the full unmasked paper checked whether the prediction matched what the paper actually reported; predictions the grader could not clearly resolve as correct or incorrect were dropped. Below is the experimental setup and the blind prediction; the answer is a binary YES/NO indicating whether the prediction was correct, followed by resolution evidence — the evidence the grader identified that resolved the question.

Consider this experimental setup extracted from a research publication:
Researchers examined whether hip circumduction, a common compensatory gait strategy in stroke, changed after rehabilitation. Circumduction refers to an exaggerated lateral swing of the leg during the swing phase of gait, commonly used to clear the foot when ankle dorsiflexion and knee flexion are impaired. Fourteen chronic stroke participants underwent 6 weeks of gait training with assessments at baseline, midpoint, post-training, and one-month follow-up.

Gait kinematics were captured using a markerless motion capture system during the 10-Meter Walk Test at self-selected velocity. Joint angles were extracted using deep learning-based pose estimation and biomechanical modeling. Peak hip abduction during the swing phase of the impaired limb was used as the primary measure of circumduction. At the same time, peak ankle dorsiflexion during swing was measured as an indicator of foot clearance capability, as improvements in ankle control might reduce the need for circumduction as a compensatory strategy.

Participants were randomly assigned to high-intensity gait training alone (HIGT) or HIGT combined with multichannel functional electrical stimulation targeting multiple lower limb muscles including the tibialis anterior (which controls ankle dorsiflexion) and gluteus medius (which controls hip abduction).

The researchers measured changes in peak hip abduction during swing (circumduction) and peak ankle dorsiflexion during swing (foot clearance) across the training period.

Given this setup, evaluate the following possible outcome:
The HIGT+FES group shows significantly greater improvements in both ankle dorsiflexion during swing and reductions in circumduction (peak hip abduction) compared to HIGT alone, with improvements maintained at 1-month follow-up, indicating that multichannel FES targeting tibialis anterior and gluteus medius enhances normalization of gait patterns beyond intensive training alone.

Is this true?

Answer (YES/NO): NO